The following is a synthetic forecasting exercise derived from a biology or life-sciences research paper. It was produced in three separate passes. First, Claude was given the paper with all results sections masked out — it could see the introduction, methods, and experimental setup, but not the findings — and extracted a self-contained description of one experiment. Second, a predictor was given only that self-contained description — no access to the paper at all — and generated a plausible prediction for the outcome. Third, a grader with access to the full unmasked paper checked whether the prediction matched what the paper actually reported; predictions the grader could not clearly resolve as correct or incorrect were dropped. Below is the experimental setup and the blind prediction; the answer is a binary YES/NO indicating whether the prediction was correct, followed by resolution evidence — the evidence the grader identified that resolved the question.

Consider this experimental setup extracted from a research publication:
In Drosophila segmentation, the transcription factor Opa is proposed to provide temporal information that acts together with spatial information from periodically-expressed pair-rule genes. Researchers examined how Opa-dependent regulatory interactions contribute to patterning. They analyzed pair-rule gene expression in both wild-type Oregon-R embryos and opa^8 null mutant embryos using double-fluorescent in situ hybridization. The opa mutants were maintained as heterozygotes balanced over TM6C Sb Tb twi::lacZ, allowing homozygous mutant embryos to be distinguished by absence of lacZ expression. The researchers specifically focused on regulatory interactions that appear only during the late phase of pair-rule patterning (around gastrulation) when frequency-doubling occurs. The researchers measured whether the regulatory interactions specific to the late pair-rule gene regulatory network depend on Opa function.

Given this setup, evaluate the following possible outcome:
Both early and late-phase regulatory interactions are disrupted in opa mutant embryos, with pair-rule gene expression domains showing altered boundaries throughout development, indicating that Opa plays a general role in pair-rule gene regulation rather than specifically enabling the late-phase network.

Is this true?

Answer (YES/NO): NO